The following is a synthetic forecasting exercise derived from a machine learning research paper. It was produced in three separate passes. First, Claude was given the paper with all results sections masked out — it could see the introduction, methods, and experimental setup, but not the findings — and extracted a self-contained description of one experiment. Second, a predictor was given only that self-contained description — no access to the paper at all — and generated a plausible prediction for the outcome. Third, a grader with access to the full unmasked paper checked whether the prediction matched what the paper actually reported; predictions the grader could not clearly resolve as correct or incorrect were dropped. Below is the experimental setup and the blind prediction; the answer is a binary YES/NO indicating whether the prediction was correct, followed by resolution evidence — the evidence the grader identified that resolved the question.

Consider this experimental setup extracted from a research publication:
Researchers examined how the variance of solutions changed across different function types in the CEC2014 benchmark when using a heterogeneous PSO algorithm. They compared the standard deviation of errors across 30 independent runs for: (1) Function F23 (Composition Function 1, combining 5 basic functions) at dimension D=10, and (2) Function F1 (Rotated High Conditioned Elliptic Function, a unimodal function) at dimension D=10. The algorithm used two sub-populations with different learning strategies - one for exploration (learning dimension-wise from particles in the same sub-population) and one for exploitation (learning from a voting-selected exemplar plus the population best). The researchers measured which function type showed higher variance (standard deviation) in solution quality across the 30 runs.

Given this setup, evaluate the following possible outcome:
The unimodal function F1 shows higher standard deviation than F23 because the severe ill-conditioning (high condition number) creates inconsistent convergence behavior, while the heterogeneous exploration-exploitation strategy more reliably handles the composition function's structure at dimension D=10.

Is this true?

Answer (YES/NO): YES